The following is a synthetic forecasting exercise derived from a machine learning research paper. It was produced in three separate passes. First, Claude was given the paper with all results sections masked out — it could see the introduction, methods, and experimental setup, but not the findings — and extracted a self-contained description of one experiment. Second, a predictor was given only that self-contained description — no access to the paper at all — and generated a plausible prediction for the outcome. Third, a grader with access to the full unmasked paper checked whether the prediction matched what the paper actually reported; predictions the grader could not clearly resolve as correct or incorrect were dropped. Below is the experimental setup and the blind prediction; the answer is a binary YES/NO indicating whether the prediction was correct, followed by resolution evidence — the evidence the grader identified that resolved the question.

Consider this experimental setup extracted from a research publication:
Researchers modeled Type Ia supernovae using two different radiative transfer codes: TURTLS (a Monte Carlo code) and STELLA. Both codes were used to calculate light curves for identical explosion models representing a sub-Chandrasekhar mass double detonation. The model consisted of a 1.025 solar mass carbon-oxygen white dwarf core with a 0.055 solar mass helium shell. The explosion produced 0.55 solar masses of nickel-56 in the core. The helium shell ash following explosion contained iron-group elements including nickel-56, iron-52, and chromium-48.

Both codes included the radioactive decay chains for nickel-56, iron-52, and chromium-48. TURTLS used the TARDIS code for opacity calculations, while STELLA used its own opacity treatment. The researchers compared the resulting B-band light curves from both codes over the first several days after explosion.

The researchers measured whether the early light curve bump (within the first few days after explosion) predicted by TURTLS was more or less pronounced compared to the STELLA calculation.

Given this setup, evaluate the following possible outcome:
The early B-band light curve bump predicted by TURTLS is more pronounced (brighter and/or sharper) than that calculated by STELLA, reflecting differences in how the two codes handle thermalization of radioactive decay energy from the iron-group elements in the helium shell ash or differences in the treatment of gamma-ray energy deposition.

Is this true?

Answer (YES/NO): NO